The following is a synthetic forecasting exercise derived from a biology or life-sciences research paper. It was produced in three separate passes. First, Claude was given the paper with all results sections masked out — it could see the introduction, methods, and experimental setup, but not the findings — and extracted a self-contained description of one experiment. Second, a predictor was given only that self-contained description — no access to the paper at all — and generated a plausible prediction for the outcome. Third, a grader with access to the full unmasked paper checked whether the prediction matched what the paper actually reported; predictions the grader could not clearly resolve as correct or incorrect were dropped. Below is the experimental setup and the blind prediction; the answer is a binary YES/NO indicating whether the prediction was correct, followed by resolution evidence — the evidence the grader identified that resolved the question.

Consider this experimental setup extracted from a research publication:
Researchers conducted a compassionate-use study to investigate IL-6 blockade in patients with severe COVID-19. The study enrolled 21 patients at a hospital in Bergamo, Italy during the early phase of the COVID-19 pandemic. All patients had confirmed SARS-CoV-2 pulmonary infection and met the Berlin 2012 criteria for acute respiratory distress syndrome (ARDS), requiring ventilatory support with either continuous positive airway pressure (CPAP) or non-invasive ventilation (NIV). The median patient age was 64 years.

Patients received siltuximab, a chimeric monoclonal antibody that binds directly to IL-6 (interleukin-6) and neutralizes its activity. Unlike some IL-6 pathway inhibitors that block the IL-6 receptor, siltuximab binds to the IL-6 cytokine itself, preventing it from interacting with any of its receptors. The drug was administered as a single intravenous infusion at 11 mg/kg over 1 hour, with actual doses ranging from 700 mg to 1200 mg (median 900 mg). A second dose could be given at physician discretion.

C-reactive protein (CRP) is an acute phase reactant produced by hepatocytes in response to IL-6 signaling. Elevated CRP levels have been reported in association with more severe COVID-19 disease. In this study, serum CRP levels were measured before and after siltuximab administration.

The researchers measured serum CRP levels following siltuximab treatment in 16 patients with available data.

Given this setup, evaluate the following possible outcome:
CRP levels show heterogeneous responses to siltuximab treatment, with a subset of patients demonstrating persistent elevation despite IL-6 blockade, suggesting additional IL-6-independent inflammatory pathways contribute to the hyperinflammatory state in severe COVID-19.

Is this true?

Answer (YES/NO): NO